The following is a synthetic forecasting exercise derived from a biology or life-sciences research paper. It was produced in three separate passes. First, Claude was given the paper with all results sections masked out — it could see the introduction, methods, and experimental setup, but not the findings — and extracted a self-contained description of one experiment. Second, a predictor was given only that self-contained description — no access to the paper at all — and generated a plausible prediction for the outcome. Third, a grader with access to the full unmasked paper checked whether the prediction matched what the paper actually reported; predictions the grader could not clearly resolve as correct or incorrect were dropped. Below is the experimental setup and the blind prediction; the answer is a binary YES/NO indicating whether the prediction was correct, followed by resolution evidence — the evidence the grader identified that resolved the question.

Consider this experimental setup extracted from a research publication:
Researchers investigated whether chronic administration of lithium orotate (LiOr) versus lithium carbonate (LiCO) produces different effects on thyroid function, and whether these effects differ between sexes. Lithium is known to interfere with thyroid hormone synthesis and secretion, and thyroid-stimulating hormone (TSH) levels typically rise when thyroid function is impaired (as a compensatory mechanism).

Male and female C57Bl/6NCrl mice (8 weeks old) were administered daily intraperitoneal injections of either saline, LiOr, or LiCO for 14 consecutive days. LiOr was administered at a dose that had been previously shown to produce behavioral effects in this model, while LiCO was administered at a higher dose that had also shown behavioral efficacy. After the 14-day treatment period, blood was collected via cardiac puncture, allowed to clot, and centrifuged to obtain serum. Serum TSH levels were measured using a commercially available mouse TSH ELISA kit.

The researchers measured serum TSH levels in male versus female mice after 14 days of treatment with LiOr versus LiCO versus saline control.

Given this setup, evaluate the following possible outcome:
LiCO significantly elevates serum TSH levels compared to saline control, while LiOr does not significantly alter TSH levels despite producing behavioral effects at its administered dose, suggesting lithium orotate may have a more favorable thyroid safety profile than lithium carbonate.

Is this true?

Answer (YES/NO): NO